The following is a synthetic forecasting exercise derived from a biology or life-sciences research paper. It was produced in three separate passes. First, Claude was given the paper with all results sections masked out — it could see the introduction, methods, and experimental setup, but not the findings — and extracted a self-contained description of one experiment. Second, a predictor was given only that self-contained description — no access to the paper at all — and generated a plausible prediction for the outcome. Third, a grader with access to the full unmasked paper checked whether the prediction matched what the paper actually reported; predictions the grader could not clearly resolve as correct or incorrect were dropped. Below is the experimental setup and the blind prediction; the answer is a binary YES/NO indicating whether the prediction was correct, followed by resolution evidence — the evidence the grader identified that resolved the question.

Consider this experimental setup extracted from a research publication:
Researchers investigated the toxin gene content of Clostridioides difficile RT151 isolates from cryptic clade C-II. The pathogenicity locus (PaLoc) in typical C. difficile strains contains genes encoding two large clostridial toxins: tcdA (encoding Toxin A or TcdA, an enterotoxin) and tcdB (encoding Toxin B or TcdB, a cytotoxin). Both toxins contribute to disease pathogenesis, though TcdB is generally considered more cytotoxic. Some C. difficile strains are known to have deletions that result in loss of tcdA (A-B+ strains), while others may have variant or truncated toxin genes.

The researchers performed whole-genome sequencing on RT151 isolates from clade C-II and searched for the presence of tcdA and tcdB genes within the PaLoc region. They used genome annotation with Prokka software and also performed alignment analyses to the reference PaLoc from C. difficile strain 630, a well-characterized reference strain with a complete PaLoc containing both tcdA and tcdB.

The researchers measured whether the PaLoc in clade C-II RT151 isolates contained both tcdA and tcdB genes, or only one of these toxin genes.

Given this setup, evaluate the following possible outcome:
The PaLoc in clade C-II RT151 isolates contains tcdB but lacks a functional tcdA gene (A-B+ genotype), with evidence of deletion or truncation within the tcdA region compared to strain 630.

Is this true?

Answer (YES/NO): NO